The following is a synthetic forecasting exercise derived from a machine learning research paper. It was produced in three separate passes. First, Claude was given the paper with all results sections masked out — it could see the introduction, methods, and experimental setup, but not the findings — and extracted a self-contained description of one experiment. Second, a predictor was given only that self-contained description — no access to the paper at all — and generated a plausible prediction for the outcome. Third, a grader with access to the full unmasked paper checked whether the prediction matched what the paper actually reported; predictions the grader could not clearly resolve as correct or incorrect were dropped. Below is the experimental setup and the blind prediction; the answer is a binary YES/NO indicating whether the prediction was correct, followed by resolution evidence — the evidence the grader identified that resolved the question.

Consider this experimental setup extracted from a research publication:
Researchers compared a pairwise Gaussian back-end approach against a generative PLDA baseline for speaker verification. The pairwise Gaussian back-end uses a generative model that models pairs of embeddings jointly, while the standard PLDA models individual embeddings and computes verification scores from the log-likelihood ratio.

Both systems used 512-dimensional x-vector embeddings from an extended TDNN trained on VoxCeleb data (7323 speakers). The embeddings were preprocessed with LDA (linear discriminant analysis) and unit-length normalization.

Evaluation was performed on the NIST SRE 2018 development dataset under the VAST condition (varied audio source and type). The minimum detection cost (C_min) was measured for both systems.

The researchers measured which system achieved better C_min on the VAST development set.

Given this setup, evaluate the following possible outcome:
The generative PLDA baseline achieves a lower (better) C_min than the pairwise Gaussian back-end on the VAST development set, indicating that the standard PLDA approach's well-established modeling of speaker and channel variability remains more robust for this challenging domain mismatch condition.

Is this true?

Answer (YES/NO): NO